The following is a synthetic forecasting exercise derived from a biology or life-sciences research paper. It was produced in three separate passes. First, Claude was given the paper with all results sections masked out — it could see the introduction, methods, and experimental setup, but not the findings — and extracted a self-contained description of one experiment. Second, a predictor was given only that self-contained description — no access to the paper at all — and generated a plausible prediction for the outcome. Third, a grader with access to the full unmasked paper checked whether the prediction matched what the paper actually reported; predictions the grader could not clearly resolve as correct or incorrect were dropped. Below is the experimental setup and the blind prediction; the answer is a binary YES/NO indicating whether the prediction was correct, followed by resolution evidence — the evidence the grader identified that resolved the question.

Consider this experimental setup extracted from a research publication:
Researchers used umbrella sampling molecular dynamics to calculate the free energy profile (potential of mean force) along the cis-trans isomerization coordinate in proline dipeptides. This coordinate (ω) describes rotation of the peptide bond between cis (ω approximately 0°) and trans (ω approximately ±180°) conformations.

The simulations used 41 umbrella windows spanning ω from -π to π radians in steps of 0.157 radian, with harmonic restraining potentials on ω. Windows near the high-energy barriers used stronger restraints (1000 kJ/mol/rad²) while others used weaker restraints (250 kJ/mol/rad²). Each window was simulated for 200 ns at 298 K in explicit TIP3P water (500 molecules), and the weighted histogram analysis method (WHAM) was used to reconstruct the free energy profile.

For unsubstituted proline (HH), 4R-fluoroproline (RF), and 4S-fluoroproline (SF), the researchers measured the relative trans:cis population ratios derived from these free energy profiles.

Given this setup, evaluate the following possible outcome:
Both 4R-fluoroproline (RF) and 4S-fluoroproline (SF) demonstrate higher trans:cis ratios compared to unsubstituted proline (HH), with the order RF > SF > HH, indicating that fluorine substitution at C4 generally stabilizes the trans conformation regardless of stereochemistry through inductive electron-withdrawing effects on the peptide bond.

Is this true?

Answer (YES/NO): NO